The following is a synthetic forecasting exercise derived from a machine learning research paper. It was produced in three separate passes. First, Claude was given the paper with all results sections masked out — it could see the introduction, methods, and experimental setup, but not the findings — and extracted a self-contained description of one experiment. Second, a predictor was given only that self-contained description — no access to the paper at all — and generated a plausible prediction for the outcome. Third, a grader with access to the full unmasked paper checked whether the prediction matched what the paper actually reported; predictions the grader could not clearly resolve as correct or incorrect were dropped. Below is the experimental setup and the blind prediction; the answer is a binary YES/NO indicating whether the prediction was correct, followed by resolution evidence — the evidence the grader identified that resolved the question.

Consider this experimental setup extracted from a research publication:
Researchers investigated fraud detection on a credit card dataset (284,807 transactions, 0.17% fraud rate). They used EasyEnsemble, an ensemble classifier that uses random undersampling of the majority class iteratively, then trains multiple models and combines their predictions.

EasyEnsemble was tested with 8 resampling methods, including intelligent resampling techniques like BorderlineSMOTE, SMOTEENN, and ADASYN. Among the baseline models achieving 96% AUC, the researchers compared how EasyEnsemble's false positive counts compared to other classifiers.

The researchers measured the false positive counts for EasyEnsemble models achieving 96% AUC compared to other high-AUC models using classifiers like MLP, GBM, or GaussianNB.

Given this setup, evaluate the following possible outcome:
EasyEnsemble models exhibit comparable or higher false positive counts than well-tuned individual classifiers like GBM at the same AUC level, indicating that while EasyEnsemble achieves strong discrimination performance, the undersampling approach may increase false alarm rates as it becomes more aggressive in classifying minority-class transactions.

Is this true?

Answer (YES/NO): YES